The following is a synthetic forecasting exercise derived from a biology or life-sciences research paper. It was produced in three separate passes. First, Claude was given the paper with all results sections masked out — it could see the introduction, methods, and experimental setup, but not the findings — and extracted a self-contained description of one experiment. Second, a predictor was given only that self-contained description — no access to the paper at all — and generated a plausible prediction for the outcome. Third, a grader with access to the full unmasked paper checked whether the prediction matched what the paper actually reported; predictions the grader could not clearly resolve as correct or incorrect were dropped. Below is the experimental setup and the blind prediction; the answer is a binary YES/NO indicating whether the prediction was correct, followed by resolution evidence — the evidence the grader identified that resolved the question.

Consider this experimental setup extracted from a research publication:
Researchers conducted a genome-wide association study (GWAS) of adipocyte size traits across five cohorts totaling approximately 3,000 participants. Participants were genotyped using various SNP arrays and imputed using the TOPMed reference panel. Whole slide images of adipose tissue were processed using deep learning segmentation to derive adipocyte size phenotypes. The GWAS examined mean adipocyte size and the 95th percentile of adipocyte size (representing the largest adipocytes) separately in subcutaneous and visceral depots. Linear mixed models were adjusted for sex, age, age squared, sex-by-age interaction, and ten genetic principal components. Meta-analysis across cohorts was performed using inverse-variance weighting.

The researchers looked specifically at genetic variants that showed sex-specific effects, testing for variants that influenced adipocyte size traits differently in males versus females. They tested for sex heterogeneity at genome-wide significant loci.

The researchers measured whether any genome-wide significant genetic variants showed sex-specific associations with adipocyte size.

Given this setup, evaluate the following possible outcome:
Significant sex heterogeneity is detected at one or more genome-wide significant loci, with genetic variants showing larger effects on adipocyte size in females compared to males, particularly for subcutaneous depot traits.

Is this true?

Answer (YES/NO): NO